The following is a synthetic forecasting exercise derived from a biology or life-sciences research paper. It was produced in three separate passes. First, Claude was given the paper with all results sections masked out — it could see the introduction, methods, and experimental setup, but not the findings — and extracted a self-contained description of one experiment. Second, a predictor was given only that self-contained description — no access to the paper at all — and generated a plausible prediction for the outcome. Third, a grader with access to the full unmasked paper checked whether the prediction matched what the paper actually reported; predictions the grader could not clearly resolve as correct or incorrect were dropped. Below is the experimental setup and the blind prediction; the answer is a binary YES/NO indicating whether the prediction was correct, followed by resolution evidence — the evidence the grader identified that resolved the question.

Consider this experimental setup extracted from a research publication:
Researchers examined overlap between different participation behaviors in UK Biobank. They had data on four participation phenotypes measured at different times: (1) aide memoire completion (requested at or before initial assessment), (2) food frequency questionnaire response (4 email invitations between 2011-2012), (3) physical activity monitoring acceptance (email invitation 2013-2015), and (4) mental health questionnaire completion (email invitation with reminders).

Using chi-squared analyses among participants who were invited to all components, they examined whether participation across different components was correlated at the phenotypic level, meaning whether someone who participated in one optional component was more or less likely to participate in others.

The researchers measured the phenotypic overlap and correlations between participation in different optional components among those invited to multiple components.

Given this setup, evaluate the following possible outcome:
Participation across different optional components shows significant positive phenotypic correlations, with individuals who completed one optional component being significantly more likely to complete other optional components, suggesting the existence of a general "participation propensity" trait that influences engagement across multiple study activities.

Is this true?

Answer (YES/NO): YES